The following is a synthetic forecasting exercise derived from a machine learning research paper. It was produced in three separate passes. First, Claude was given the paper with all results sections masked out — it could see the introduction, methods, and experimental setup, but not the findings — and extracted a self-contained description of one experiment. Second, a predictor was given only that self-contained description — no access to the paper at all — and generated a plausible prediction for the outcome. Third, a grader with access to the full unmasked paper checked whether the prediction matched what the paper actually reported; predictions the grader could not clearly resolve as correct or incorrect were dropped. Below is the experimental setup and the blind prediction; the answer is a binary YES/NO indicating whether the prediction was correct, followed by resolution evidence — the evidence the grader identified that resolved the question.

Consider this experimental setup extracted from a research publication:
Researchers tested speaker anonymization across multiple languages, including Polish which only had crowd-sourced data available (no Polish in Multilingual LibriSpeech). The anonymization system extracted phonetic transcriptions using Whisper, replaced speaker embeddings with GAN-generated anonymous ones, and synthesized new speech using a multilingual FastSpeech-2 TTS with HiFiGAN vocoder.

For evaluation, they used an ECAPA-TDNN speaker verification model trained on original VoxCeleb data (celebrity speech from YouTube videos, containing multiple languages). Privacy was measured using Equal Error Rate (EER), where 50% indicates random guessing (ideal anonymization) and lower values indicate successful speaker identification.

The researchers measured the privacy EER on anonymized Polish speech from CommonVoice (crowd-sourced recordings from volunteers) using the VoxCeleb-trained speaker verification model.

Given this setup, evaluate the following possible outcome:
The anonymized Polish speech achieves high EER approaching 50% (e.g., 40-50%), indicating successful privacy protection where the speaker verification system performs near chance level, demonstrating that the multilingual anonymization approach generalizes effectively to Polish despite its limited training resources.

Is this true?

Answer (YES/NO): YES